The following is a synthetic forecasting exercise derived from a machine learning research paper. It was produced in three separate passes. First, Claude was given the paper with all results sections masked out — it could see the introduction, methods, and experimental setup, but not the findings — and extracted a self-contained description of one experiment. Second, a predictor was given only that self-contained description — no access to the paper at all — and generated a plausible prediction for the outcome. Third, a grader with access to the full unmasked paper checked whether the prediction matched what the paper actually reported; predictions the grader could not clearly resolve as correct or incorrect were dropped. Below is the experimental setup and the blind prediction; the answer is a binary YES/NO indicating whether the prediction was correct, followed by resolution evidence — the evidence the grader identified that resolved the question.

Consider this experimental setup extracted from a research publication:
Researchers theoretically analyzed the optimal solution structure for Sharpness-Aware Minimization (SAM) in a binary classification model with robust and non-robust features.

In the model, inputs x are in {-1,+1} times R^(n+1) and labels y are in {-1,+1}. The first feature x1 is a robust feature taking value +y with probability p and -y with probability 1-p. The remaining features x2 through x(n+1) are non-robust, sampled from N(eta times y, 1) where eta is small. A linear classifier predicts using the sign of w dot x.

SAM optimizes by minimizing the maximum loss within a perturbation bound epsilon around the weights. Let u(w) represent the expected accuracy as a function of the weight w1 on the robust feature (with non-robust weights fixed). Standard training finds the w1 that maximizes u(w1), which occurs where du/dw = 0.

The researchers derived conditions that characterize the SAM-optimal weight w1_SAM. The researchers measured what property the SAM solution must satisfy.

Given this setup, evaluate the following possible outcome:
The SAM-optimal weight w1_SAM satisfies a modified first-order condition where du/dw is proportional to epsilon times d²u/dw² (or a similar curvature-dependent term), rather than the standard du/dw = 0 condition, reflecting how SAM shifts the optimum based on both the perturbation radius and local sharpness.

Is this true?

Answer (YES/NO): NO